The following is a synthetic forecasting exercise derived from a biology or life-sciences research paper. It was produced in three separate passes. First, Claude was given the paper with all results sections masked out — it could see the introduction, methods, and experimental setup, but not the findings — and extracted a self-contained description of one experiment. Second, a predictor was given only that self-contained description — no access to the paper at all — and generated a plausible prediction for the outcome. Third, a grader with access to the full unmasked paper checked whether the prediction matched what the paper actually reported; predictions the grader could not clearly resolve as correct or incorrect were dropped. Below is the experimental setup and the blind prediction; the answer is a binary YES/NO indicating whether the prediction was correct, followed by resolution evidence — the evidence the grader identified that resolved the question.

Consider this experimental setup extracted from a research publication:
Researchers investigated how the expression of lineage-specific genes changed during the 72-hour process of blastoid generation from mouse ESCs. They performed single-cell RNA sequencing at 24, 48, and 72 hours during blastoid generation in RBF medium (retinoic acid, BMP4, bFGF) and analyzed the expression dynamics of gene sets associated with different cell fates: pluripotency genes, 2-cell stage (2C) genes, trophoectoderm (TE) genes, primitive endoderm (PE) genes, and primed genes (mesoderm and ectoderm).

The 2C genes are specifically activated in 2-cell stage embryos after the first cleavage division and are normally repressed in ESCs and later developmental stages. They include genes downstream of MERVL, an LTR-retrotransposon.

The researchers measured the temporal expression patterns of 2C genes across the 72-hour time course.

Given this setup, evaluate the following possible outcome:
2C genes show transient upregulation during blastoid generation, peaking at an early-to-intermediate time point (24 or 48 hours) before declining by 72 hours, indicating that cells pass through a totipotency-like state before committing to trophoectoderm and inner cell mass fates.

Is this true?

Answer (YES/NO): YES